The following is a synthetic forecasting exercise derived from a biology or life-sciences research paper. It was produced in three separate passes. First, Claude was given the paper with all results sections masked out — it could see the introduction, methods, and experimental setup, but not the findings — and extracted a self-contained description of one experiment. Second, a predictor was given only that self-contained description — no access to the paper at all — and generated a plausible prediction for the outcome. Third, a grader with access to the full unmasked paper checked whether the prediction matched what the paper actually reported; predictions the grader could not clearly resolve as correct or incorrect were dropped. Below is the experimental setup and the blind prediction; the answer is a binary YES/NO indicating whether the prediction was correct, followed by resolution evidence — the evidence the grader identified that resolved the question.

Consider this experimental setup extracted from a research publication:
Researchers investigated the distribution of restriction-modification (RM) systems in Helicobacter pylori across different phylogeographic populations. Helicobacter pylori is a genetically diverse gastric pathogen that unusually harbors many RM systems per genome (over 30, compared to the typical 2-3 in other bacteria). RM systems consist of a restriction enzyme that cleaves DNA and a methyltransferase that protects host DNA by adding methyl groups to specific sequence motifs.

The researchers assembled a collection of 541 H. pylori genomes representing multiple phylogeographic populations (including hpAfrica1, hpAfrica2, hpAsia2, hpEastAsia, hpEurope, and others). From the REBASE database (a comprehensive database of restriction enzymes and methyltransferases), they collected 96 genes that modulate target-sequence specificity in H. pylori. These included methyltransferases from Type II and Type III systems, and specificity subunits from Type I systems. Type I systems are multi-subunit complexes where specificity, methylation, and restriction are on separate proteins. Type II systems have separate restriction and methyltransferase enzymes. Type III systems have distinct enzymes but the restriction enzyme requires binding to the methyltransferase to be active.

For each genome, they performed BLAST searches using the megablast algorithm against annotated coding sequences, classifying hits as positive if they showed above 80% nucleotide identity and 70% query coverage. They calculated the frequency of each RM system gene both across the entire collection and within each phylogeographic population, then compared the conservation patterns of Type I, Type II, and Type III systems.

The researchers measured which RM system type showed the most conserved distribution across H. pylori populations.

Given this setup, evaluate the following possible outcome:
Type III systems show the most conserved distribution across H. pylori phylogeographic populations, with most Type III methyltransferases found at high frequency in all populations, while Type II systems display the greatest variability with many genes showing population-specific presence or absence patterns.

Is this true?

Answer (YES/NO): NO